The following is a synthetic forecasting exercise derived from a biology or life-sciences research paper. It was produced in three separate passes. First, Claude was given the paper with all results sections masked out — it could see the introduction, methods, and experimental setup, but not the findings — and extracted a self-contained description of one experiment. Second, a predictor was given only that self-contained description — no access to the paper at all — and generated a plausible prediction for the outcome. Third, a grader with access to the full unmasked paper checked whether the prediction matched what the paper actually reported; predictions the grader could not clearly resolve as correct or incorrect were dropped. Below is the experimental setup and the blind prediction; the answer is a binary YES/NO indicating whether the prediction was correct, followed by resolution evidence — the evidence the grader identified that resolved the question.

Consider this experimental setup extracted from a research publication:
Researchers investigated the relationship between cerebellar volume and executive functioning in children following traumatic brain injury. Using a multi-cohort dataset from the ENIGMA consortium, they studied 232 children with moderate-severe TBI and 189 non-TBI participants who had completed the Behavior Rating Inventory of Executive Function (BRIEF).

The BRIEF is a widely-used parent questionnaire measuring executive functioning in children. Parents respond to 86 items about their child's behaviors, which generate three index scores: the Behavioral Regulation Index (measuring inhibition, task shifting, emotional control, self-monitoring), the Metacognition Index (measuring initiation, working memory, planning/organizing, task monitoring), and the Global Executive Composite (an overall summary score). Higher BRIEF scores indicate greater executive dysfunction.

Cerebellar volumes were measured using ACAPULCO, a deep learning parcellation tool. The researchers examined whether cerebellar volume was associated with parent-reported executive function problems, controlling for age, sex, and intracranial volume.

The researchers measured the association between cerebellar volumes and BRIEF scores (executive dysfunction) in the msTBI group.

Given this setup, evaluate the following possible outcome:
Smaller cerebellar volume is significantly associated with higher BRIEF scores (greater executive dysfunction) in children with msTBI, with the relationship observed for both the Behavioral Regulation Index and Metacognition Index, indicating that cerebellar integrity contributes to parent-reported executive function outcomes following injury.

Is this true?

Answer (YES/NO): NO